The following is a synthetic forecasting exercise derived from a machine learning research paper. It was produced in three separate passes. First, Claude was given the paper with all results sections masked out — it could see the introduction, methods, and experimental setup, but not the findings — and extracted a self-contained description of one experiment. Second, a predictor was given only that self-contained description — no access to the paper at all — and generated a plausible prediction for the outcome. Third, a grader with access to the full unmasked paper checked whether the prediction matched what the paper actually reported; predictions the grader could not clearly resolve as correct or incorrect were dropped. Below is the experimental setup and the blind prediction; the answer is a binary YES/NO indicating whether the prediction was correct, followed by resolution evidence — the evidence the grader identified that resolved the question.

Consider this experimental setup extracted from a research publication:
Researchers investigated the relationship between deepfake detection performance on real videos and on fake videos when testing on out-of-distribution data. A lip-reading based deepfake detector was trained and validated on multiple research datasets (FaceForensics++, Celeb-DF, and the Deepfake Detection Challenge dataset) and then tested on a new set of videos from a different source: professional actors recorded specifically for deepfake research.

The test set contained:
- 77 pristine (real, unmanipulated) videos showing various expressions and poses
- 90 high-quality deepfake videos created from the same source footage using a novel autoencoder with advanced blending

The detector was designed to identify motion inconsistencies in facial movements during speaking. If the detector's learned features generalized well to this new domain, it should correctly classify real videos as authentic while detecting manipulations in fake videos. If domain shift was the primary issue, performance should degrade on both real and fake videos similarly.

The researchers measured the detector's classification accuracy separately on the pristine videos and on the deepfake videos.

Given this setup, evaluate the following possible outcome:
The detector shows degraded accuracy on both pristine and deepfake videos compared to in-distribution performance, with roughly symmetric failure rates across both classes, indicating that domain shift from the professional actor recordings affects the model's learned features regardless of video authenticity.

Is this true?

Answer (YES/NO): NO